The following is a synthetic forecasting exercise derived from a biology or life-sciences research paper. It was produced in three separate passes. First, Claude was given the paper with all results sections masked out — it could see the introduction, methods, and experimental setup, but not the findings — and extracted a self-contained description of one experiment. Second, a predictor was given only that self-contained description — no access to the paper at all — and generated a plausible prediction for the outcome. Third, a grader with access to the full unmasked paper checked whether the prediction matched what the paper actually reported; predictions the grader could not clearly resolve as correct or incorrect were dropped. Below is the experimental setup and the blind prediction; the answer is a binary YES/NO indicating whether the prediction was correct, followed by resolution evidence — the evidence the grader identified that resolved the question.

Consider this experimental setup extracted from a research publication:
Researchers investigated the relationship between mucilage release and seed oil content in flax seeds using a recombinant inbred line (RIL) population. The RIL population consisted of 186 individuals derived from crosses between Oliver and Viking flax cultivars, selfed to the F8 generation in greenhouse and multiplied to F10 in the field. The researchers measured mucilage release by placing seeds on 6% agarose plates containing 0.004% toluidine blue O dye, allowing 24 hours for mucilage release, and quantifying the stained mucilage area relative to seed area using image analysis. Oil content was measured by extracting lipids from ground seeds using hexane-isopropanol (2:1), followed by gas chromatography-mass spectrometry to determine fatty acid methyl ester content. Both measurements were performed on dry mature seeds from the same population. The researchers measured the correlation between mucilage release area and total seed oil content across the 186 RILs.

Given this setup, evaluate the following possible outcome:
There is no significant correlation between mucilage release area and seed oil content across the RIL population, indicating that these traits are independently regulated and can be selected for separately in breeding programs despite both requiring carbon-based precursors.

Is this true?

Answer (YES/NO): NO